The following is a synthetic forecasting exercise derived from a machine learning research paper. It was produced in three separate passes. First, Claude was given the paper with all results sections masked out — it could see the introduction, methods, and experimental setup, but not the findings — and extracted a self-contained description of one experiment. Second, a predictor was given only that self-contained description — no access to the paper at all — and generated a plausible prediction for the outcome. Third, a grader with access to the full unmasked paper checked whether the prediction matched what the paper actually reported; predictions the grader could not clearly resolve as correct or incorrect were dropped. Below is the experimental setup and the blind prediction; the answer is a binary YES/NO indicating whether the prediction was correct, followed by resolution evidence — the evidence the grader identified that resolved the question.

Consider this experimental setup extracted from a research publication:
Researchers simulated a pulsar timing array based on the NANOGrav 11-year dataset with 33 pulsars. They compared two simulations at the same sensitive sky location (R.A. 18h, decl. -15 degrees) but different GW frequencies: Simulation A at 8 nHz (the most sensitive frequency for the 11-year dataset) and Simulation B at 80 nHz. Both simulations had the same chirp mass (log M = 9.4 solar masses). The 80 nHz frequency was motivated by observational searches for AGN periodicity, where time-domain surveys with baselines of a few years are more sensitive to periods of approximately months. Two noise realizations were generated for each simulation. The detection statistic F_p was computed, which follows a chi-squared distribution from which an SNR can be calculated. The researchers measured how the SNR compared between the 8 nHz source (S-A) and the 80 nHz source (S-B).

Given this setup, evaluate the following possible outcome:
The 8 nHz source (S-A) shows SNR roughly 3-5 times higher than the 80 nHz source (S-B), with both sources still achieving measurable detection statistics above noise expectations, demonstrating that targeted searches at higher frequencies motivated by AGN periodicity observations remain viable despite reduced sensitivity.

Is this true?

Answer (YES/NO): NO